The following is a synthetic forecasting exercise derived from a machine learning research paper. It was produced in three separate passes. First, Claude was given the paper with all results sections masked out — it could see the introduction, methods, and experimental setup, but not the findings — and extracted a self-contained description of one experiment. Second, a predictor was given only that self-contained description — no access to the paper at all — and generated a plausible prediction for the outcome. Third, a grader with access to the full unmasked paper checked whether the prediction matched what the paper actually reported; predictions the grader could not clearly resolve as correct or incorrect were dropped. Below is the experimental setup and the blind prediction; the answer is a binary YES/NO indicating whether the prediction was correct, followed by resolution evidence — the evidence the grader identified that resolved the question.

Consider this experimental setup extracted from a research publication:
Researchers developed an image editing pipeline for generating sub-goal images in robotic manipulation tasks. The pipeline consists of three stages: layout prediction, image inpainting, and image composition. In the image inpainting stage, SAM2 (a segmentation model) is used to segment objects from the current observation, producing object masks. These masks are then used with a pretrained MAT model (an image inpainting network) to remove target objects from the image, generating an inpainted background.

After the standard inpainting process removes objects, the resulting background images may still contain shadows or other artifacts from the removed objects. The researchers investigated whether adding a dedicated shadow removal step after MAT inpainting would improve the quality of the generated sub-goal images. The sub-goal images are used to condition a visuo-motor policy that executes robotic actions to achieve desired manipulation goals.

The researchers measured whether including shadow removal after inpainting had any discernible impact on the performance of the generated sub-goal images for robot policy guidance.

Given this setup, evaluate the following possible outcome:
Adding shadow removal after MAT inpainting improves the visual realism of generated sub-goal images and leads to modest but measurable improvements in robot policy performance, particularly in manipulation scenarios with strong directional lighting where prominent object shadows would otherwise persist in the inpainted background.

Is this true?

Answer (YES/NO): NO